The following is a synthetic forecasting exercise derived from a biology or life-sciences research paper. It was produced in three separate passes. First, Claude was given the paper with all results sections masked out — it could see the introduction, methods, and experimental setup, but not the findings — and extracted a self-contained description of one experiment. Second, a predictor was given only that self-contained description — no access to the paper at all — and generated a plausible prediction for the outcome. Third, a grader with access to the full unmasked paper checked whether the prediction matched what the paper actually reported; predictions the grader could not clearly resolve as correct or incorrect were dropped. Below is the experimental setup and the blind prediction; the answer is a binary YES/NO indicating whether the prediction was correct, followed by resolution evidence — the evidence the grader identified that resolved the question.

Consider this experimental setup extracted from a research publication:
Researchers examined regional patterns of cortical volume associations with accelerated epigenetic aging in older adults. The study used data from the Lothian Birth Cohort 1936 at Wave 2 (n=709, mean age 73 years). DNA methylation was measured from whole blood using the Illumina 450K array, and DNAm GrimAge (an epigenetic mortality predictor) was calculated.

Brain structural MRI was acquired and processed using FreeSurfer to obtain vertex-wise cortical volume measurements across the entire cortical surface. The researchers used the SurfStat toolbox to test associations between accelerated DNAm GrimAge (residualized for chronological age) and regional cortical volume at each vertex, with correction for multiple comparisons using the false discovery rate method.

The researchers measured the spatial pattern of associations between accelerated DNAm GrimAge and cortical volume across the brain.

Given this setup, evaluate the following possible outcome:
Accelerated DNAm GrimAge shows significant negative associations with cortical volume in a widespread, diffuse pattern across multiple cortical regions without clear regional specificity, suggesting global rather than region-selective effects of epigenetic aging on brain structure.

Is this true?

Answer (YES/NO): NO